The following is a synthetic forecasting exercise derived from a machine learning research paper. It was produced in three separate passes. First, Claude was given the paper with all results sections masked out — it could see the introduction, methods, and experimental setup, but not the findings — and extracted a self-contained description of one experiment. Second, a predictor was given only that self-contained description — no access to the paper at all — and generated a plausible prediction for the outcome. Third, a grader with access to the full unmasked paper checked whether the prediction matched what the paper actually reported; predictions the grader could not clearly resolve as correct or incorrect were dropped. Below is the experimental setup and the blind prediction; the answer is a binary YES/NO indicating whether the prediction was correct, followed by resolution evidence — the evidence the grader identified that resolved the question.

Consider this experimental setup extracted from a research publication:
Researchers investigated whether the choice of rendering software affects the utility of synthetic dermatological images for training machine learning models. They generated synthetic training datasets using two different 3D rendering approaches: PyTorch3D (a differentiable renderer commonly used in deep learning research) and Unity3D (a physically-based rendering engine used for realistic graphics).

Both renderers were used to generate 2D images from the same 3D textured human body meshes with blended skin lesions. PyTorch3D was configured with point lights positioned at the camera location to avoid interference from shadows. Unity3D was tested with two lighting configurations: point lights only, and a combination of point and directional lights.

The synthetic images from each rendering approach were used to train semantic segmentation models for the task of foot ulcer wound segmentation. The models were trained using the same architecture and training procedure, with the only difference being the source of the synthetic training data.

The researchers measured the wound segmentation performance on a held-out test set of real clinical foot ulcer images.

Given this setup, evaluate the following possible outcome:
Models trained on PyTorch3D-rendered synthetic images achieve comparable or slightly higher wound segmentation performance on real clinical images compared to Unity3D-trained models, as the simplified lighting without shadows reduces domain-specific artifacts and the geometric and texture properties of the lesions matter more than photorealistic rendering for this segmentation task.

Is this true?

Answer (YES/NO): YES